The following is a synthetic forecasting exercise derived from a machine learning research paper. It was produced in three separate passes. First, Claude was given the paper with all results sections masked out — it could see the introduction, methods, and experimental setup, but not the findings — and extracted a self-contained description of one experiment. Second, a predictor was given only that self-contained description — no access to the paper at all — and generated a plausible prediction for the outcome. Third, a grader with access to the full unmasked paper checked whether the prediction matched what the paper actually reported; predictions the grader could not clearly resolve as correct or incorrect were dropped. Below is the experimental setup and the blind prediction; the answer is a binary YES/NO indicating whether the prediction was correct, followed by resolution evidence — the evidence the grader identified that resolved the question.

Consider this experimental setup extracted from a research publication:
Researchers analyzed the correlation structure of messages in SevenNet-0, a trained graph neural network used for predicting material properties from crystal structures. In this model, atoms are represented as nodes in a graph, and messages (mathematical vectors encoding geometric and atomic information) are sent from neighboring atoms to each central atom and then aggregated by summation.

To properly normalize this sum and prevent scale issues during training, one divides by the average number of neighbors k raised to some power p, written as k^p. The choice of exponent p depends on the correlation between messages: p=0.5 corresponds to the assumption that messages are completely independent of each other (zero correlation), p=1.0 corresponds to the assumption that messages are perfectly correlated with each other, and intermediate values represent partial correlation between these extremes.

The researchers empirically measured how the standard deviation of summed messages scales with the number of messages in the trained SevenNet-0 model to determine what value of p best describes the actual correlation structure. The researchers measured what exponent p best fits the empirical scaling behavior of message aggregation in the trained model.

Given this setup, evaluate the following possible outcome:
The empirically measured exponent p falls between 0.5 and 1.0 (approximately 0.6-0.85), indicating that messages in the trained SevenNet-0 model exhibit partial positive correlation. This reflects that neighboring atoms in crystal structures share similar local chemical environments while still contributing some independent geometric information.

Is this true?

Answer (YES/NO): YES